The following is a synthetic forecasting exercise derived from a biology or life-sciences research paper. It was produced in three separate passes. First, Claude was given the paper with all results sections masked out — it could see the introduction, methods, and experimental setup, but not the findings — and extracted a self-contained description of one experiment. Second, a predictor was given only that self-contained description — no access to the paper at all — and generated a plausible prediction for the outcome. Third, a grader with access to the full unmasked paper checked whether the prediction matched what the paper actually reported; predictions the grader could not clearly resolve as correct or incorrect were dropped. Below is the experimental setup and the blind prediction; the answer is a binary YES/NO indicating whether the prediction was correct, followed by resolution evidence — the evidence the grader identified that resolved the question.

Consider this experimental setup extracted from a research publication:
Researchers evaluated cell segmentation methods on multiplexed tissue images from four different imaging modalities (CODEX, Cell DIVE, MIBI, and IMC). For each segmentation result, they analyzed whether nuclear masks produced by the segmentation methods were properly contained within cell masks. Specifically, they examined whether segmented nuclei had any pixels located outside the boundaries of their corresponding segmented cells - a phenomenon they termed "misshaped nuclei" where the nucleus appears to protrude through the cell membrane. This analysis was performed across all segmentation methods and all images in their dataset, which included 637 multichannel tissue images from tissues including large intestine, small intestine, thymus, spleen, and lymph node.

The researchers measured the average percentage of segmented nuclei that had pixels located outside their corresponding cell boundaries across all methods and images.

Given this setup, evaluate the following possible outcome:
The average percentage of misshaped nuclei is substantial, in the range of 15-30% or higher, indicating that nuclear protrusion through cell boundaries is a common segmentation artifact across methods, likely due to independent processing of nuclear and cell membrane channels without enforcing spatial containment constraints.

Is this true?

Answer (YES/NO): YES